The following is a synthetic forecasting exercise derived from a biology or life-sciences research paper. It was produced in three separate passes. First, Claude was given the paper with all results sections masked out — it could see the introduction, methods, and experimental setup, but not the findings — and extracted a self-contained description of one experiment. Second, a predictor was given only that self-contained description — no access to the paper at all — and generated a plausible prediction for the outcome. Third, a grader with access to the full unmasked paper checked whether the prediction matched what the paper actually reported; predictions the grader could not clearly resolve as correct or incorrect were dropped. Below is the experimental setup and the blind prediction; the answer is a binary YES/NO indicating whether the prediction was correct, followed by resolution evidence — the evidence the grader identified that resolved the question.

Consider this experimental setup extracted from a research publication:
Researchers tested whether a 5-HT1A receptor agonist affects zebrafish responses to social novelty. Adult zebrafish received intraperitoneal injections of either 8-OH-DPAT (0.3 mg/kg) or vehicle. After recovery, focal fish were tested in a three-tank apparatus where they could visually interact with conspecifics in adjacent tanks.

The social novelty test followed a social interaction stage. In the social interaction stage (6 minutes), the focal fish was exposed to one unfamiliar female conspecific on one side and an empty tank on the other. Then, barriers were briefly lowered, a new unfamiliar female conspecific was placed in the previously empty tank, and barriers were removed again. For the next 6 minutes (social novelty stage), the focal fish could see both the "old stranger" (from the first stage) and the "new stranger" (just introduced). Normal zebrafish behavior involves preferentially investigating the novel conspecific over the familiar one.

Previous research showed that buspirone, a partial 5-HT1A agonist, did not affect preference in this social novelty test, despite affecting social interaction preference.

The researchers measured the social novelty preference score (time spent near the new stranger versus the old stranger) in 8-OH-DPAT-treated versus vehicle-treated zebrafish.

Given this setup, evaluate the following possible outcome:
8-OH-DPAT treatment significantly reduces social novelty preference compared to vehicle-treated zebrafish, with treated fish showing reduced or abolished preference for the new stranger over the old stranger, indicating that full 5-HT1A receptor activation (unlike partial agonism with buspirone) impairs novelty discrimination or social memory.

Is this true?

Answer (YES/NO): YES